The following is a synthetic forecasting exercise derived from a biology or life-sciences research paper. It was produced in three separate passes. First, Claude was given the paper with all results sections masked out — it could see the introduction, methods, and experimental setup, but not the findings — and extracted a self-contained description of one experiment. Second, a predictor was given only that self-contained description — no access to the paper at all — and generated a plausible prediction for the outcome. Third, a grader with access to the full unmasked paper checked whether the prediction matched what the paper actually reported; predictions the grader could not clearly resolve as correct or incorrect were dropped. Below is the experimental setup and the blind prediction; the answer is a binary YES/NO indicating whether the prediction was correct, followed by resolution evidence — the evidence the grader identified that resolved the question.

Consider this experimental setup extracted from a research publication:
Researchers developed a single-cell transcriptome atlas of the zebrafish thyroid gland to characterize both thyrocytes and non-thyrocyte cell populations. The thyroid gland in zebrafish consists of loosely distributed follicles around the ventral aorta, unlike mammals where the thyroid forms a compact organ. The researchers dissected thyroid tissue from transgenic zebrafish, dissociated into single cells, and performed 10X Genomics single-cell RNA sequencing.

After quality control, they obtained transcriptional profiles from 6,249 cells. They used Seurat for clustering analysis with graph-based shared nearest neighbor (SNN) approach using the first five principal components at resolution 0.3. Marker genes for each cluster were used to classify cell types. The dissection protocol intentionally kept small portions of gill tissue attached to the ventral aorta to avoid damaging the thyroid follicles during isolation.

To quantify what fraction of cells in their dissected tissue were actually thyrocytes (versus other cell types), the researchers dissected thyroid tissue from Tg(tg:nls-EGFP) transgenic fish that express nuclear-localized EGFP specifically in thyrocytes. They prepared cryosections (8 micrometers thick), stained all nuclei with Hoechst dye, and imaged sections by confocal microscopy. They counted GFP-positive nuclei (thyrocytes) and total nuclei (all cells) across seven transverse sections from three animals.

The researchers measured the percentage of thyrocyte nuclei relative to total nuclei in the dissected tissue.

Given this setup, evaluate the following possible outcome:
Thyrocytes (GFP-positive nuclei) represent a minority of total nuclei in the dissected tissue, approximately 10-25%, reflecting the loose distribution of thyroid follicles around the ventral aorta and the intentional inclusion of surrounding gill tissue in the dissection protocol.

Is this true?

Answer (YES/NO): NO